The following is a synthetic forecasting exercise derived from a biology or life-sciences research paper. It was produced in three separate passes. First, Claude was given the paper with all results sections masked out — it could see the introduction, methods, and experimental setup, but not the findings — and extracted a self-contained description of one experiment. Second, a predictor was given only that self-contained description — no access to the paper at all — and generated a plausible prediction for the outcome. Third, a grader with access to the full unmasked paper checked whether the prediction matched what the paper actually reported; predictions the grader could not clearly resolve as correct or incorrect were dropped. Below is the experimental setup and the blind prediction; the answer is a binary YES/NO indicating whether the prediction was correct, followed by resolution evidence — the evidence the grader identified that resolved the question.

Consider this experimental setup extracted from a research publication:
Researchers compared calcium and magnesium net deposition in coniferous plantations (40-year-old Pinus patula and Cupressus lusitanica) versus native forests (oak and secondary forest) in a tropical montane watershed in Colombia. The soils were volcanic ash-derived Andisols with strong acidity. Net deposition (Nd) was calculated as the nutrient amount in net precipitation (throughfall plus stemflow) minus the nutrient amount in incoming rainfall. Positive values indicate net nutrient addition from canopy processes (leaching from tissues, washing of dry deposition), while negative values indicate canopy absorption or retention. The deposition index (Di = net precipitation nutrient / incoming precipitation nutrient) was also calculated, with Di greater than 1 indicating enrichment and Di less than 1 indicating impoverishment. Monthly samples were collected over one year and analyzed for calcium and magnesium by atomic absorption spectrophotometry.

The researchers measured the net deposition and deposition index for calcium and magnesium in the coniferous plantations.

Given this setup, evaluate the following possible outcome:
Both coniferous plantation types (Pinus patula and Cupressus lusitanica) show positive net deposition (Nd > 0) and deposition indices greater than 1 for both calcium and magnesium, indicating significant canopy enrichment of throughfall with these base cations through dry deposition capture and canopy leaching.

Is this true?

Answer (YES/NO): NO